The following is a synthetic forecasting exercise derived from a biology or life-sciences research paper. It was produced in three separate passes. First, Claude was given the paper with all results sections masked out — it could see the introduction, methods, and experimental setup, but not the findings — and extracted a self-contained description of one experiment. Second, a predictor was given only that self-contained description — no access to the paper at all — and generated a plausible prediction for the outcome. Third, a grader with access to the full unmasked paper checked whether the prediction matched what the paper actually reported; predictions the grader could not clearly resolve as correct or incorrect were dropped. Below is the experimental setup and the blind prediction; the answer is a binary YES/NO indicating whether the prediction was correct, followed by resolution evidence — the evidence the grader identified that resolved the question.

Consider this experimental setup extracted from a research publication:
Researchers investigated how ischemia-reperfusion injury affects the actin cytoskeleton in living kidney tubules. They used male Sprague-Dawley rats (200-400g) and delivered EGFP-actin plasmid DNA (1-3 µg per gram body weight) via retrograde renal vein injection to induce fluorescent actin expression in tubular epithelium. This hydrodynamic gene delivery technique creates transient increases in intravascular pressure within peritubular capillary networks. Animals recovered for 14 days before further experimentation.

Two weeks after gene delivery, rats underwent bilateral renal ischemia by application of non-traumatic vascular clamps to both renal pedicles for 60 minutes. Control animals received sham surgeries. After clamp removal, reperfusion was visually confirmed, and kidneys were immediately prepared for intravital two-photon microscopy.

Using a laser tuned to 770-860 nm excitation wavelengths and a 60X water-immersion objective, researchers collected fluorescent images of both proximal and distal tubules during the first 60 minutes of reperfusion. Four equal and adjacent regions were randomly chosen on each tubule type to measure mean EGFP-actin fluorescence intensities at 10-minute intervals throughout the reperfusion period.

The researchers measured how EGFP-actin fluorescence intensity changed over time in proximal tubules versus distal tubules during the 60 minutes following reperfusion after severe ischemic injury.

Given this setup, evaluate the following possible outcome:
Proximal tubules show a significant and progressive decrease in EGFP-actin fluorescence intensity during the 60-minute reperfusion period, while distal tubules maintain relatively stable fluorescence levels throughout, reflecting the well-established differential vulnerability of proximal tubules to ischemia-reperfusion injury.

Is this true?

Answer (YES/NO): NO